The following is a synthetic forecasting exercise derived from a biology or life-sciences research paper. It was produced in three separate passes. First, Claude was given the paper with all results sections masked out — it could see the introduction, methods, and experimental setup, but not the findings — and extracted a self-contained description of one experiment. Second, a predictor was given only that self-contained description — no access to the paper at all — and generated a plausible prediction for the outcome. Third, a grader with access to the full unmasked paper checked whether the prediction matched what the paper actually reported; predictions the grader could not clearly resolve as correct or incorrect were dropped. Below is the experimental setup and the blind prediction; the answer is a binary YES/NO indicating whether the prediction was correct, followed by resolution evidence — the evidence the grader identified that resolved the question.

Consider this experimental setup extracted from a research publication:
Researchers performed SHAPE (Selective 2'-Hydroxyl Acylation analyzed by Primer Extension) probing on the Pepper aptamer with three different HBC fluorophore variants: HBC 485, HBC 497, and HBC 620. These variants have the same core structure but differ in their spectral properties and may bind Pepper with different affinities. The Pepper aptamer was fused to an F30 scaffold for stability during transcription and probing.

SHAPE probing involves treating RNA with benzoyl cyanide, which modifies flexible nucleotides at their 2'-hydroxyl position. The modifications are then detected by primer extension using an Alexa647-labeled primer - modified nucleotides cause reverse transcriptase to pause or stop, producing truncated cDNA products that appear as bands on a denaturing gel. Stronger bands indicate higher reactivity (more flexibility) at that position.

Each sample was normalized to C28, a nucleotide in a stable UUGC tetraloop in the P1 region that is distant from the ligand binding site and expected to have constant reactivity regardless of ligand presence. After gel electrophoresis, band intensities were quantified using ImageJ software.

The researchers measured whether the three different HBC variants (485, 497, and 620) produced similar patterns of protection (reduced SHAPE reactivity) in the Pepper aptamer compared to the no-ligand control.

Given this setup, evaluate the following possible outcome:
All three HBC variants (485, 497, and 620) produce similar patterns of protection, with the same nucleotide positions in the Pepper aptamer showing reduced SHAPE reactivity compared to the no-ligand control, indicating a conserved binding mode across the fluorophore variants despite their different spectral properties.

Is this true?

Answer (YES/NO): YES